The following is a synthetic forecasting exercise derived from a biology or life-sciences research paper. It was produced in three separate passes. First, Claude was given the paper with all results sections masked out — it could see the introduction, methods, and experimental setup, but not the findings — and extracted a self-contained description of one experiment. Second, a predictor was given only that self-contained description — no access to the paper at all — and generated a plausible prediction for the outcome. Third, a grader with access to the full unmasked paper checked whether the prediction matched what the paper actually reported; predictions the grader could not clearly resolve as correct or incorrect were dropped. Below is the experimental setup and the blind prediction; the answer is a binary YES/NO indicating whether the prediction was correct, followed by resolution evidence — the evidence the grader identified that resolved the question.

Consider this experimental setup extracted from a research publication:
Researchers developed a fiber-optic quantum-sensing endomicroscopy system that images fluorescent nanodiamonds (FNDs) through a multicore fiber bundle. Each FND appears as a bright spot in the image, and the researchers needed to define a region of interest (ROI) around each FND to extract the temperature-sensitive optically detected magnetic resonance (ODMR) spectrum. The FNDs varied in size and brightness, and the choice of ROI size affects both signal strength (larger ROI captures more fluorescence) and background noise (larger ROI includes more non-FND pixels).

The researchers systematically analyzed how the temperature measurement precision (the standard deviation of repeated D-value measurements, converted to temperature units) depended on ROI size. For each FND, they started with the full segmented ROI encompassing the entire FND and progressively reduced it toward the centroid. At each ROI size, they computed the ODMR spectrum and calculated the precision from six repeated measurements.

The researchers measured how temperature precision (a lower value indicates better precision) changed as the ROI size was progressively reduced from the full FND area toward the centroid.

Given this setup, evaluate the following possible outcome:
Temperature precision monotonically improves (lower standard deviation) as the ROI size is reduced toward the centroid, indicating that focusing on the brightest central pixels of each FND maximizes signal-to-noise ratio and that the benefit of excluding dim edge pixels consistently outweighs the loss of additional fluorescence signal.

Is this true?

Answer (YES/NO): NO